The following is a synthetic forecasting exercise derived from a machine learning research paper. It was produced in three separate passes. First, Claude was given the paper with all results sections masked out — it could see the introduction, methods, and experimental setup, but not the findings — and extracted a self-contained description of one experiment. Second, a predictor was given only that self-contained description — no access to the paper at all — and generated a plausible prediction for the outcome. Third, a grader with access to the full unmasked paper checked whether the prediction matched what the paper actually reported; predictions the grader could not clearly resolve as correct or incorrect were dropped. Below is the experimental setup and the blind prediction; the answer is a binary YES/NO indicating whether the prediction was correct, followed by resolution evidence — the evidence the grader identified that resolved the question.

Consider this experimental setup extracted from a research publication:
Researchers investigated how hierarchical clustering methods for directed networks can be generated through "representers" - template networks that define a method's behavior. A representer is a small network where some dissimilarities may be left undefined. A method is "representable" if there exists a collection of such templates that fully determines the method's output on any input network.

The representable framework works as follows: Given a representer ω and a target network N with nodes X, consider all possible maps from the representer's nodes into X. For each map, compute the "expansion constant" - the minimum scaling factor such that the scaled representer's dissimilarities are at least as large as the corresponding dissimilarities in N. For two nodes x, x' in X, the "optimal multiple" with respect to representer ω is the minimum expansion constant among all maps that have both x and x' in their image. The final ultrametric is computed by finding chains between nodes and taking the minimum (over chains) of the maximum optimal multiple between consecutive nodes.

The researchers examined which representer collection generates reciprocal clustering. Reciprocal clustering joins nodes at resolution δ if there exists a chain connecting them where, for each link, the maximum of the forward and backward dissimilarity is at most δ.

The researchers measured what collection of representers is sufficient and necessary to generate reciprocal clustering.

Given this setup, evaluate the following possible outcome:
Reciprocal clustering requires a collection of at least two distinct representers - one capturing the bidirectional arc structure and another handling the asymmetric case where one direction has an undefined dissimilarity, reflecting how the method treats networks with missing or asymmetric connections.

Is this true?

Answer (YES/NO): NO